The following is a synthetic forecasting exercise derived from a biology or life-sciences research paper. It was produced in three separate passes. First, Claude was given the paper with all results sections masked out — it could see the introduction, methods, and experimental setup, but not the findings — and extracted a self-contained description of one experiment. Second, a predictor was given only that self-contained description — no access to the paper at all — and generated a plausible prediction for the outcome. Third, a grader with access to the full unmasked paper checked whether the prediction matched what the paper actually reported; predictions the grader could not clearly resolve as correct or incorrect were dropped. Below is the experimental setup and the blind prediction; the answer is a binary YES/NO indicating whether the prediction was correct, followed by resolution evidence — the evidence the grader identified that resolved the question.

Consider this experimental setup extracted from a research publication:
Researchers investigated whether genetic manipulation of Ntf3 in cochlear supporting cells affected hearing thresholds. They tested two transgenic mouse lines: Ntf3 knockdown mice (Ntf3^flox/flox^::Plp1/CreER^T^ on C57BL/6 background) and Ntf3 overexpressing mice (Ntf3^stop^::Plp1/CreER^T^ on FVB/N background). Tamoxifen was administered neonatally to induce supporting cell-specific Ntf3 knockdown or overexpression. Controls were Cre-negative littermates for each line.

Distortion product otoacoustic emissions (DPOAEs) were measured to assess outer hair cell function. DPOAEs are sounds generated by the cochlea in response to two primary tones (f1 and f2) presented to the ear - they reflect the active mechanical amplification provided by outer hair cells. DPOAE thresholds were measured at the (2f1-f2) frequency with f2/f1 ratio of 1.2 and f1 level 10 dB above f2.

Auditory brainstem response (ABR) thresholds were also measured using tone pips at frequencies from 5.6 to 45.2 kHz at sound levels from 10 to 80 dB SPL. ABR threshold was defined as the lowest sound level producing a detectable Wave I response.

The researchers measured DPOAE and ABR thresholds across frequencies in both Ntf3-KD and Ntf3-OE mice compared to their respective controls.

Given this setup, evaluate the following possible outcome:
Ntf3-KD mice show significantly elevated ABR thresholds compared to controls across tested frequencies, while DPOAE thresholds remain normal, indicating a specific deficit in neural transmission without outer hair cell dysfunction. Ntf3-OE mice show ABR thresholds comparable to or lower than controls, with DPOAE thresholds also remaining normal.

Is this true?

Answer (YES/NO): NO